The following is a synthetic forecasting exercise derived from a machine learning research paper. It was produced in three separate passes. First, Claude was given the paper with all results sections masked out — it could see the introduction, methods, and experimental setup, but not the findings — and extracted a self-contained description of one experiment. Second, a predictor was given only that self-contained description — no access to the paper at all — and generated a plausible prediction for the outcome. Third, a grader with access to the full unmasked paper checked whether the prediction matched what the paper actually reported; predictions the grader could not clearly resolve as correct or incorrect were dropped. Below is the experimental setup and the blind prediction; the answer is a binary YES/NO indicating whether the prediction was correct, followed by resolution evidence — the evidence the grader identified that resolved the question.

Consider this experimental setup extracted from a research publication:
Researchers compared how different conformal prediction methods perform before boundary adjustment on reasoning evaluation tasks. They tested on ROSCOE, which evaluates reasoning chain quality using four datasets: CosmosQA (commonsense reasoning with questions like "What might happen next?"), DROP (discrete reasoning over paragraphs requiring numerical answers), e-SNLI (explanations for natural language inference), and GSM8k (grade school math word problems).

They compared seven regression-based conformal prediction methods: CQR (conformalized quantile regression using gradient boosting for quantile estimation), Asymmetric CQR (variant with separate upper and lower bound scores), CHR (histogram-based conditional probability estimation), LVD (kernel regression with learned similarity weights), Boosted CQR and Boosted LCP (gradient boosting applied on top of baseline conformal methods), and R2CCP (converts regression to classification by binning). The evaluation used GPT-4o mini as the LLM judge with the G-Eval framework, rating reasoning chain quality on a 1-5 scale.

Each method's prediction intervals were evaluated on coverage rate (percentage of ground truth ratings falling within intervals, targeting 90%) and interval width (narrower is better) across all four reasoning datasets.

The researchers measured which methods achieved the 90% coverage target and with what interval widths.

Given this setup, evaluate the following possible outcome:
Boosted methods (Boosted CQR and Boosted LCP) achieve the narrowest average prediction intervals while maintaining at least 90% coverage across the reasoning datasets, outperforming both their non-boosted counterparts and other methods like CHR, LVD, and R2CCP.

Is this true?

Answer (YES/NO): NO